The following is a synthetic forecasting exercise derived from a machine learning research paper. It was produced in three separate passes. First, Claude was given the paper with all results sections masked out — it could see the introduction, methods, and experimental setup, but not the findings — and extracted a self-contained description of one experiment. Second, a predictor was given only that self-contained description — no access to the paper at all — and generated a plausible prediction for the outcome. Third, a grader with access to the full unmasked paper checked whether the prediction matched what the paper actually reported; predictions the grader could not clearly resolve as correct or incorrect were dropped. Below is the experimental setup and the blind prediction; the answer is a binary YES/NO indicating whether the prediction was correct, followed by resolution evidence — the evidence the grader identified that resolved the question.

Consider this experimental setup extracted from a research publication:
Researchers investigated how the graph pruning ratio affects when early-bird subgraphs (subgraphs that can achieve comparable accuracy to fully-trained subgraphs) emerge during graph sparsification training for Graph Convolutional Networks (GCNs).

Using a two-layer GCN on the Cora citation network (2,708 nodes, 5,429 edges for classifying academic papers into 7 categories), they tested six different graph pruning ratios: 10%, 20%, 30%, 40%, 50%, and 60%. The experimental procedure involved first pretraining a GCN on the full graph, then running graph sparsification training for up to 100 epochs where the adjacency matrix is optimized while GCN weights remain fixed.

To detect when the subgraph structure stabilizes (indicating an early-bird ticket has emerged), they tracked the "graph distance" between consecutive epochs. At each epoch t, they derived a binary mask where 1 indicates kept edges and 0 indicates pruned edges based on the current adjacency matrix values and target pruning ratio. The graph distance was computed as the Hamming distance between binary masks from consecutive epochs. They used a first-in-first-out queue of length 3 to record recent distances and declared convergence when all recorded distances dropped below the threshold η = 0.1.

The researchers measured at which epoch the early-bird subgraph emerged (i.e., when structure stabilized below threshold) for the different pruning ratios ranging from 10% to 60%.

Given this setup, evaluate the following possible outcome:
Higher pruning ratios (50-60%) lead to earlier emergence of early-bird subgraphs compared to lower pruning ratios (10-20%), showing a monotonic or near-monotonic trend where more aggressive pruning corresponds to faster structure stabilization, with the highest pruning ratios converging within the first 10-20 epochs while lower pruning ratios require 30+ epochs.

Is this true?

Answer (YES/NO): NO